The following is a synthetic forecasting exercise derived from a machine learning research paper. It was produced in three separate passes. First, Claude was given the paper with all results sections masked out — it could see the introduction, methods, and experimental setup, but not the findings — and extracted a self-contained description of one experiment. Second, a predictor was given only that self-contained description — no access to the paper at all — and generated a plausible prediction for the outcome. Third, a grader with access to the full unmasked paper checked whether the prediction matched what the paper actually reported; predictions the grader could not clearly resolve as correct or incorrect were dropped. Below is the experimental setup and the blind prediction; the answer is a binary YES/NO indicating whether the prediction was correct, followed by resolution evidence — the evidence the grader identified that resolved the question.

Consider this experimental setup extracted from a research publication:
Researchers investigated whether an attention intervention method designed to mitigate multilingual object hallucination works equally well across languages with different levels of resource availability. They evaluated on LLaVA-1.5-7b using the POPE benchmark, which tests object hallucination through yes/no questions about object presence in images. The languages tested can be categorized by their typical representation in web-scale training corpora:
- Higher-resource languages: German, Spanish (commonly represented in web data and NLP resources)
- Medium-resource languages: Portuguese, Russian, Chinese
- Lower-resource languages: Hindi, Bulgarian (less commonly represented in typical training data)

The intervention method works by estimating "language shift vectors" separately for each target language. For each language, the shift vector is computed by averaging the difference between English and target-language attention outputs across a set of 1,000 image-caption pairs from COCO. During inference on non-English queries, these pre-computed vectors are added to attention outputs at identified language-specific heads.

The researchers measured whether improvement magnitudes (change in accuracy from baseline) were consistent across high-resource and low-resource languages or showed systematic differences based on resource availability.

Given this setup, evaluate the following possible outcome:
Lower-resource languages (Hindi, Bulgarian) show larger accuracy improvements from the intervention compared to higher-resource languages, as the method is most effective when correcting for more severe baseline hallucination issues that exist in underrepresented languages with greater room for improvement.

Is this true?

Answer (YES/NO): NO